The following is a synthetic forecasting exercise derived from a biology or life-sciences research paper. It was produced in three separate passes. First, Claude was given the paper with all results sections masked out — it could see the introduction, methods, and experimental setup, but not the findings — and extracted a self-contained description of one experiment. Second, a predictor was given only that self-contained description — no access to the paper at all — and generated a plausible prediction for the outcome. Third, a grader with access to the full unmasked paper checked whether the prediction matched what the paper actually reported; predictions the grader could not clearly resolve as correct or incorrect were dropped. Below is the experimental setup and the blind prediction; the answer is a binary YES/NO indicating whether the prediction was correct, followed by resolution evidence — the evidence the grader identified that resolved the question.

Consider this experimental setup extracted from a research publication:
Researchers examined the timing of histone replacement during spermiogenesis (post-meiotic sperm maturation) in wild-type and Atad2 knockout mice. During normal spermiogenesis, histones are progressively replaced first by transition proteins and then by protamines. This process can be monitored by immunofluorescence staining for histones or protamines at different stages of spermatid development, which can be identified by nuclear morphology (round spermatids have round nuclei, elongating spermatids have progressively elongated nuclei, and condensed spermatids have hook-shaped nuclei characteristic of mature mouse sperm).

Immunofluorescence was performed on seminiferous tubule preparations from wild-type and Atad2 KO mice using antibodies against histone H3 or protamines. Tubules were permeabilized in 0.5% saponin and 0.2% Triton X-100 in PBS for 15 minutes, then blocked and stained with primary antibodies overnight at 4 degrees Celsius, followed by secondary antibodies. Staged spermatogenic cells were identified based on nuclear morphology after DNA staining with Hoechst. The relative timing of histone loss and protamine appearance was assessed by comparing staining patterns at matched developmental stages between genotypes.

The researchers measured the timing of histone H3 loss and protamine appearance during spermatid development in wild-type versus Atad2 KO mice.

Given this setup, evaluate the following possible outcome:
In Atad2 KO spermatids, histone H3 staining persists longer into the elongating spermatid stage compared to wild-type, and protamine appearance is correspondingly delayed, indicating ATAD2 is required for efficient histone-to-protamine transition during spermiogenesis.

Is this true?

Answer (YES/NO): NO